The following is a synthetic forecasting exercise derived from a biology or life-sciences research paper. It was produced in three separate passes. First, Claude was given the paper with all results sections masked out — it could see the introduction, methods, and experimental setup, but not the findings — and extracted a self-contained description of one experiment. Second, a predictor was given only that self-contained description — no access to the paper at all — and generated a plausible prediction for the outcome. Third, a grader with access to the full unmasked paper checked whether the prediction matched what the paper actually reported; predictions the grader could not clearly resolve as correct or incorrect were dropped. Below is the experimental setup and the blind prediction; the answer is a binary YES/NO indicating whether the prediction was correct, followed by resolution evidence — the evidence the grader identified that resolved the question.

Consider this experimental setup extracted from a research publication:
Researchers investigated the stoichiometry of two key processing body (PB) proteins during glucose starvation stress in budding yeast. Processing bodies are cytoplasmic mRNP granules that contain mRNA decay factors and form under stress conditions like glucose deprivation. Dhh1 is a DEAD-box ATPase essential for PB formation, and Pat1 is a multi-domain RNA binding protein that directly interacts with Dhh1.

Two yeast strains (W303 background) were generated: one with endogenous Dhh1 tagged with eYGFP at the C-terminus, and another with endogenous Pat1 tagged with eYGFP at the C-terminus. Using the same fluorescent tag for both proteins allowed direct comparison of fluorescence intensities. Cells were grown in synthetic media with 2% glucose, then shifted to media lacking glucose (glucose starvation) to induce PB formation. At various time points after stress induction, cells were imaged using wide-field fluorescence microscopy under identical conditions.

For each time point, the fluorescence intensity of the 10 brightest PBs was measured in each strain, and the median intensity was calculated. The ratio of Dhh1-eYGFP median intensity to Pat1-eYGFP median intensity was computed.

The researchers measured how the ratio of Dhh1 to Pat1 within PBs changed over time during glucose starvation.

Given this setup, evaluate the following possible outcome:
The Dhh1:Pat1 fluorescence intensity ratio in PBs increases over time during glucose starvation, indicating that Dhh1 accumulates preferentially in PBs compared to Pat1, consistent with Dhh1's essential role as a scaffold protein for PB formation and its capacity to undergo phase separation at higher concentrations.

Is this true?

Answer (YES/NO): YES